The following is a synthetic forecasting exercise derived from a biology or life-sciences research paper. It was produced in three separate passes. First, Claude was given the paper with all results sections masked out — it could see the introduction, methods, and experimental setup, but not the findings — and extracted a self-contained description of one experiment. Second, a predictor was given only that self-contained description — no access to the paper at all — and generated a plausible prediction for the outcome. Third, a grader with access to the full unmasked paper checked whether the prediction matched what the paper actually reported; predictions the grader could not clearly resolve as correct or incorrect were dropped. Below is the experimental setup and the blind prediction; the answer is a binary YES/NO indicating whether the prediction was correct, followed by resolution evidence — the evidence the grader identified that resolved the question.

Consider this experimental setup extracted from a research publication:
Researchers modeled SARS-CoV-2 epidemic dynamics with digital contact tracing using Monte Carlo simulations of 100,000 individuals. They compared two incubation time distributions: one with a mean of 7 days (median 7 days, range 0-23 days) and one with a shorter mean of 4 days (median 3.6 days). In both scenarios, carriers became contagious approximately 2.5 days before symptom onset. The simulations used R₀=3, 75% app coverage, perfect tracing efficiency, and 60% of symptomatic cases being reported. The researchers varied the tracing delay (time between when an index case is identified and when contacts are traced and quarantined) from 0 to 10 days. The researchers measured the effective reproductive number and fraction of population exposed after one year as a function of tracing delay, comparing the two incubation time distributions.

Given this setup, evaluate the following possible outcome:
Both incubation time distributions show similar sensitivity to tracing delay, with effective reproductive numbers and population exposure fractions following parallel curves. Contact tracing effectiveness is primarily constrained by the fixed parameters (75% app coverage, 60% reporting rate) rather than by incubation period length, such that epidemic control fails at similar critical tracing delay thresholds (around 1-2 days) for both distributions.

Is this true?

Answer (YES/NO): NO